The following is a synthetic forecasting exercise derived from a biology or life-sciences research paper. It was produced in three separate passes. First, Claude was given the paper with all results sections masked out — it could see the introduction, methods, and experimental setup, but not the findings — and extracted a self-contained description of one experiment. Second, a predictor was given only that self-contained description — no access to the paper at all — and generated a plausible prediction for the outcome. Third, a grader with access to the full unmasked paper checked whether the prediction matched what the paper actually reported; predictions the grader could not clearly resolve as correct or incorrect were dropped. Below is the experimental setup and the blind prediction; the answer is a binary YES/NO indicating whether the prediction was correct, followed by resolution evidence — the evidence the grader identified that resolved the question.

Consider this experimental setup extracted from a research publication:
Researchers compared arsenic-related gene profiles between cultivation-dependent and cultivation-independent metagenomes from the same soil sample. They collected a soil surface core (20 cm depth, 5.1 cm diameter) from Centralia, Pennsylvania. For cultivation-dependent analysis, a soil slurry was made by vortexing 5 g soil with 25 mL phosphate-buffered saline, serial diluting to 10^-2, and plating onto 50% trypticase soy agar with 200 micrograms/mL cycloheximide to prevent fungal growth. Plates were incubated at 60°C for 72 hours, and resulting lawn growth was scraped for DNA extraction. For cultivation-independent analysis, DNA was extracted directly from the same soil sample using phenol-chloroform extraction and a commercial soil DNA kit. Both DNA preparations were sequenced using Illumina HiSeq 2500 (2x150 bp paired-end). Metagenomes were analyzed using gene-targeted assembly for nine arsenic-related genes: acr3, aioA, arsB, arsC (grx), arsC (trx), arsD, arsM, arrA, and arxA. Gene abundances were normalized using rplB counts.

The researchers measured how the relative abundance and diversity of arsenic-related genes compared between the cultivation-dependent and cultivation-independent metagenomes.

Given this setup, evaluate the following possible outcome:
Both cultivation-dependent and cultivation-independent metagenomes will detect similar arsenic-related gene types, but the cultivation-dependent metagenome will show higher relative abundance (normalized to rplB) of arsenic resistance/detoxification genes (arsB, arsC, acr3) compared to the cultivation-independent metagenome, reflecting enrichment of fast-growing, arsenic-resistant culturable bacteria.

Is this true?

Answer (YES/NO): NO